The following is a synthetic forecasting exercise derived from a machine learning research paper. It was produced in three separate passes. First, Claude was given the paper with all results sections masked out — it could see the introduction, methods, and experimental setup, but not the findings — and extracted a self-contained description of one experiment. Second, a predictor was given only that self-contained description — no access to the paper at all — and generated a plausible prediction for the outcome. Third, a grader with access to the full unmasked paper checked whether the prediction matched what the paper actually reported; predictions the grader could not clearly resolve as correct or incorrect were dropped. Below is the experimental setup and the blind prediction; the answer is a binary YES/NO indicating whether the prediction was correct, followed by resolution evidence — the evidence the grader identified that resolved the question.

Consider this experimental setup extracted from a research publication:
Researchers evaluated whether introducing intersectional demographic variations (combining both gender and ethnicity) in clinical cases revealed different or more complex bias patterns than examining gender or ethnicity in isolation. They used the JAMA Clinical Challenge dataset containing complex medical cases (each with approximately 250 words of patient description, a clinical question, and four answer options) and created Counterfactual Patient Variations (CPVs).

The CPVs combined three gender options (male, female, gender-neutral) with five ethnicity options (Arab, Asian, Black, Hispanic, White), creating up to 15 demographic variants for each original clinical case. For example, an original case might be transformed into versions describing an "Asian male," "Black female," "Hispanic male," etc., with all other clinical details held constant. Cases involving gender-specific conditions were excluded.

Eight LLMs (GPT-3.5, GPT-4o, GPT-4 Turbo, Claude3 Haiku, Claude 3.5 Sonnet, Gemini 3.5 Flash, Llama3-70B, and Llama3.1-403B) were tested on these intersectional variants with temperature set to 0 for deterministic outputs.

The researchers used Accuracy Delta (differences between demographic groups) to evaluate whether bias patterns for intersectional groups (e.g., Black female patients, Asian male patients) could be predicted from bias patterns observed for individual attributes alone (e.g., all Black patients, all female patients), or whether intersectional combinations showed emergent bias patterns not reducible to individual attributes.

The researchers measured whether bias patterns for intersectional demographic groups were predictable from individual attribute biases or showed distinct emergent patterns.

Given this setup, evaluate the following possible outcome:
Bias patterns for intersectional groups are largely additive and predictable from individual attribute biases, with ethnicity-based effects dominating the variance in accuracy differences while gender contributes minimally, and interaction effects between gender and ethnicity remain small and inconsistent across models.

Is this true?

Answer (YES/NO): NO